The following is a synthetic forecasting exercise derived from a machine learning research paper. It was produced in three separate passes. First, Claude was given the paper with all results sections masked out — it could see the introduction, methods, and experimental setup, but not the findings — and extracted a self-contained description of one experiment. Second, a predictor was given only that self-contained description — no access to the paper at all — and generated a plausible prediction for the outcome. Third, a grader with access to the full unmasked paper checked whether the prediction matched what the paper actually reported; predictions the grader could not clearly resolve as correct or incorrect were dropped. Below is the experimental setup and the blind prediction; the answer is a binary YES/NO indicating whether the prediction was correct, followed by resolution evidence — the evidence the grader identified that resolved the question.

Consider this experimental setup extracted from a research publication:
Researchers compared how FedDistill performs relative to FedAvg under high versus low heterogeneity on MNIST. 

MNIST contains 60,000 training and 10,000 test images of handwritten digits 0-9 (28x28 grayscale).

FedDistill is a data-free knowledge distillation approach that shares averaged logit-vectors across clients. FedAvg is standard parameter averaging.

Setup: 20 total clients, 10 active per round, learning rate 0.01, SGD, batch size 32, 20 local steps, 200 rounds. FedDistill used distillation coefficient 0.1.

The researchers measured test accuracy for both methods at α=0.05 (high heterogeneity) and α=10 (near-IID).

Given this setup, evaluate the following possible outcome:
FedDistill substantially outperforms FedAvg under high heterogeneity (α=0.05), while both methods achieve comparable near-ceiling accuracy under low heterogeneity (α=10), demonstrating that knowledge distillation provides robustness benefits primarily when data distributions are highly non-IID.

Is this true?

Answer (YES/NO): NO